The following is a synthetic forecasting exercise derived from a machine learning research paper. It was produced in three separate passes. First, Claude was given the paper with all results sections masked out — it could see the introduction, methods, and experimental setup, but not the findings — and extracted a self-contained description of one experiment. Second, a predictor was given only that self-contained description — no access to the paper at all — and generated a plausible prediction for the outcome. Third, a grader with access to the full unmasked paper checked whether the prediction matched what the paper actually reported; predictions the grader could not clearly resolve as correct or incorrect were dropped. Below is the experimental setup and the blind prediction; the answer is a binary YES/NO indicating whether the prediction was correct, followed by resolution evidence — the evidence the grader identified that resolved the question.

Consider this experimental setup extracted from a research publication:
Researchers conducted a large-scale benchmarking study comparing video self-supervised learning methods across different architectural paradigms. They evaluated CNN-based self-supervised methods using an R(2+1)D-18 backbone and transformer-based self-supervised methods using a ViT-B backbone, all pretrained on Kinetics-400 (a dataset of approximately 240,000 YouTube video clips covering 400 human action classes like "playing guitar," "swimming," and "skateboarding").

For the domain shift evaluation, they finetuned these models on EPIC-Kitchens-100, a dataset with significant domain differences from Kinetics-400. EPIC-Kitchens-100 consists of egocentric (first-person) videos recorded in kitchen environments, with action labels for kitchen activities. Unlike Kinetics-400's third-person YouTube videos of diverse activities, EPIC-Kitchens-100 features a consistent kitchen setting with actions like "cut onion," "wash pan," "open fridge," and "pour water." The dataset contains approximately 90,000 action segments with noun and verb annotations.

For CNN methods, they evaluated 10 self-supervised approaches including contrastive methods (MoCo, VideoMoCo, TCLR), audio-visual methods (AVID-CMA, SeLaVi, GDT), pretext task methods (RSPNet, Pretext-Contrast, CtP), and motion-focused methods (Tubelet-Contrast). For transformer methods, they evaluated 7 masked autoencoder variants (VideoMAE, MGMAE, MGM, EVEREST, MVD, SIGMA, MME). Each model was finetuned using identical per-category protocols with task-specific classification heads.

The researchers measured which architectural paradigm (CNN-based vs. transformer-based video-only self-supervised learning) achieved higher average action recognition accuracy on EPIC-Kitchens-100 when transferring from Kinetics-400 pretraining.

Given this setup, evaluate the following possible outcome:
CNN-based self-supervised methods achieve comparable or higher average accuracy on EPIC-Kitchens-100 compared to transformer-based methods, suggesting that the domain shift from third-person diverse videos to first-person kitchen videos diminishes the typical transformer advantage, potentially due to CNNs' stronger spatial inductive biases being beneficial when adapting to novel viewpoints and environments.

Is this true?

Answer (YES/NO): NO